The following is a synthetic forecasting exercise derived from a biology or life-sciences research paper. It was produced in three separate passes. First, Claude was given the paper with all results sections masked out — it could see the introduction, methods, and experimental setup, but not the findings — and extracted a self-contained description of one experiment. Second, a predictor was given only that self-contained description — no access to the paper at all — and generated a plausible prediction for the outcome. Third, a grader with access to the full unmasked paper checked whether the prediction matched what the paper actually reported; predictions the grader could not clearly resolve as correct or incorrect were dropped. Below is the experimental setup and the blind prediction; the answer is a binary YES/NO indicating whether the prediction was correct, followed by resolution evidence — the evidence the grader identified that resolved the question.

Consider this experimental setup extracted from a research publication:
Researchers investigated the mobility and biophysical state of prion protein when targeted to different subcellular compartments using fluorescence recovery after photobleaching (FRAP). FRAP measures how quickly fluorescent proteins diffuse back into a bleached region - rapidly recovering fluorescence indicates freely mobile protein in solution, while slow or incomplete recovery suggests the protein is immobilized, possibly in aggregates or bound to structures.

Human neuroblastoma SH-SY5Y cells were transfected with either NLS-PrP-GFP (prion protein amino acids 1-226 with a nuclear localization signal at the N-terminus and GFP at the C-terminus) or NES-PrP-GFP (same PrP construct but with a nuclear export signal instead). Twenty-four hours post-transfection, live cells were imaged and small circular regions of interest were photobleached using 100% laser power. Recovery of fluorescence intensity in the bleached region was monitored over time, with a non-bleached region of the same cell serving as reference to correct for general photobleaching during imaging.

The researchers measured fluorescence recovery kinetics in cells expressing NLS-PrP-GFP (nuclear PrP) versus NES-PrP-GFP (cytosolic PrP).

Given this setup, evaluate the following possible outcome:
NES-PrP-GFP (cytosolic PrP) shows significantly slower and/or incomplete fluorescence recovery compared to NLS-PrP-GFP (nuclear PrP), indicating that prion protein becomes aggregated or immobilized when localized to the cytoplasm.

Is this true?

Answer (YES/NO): YES